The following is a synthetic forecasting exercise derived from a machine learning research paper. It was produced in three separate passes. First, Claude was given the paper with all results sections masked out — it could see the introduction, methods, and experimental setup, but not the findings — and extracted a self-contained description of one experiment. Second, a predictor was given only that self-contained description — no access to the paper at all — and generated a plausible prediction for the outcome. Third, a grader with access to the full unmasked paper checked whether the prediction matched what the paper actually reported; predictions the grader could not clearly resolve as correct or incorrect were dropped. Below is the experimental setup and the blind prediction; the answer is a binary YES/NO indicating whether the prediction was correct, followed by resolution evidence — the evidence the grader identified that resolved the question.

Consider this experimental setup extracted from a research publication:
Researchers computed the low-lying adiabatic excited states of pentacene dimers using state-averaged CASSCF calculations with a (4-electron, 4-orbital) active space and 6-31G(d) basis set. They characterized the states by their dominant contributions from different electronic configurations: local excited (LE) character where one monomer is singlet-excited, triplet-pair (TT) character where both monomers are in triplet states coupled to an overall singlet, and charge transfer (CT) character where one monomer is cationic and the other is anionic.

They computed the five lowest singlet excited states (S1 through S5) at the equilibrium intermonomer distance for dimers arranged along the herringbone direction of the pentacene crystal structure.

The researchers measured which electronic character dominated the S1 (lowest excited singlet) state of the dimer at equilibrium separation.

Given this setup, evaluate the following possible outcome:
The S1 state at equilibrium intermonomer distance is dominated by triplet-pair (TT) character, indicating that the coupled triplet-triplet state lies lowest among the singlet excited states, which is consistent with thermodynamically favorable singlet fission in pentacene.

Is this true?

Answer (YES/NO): YES